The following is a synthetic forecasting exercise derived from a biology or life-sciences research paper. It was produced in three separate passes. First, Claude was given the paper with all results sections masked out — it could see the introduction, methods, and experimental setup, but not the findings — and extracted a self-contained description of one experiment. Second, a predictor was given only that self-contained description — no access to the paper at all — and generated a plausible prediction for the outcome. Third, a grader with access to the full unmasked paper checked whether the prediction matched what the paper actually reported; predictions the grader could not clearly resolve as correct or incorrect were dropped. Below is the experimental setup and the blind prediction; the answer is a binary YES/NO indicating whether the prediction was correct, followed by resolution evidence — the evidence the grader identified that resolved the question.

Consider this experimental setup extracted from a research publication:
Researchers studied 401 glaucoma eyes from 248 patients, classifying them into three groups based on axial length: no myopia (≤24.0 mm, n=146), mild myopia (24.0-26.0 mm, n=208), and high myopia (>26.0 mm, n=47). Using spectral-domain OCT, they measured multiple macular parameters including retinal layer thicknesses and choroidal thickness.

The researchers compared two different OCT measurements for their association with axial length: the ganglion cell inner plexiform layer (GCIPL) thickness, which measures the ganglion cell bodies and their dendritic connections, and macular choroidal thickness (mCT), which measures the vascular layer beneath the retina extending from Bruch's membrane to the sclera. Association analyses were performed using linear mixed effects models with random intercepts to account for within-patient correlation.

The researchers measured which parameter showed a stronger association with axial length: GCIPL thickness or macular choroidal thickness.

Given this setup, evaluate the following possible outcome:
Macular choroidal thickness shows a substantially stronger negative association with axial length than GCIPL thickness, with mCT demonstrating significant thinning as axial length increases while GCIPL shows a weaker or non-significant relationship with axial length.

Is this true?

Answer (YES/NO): YES